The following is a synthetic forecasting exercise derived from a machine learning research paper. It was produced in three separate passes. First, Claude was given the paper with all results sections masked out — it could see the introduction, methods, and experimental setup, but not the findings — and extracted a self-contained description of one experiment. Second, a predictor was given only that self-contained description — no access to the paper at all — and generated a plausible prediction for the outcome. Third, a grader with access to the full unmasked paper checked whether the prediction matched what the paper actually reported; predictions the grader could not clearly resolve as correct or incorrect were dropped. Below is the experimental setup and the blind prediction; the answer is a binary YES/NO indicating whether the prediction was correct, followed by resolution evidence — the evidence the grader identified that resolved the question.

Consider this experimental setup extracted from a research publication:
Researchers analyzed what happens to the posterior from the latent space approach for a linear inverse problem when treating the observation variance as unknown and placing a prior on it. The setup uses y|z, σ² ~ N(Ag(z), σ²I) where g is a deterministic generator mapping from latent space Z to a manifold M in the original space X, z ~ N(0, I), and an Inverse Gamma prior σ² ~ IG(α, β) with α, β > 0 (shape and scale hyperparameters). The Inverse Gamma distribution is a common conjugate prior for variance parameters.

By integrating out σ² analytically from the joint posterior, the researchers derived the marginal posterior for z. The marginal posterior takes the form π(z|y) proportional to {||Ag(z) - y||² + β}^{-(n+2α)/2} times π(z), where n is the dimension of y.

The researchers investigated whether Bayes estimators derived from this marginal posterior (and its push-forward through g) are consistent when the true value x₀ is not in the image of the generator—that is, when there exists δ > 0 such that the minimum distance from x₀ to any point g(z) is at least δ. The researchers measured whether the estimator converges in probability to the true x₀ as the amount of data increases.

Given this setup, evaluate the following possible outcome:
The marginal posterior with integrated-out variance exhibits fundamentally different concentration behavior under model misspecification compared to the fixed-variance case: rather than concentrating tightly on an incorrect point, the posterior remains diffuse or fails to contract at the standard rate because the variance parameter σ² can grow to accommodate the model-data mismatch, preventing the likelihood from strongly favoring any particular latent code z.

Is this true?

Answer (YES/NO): NO